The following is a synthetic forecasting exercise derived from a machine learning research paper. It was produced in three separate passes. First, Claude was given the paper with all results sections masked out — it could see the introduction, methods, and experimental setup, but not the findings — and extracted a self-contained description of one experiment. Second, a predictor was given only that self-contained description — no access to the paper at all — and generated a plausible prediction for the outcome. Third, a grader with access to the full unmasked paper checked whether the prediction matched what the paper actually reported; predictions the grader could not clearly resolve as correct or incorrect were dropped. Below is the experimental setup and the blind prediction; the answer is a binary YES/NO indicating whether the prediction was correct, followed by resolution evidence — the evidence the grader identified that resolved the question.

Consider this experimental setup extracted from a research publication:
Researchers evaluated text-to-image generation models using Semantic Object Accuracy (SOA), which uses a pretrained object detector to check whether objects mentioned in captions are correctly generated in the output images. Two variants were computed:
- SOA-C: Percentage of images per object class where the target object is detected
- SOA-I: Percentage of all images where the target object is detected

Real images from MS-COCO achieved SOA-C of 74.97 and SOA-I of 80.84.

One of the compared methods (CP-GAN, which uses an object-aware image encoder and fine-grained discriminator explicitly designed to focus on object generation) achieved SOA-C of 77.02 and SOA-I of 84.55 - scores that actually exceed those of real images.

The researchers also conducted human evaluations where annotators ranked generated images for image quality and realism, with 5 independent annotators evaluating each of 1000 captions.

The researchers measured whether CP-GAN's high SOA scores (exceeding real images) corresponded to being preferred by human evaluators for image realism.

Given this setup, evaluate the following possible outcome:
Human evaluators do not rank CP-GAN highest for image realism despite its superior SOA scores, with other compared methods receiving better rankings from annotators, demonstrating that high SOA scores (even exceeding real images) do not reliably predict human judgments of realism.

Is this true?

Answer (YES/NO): YES